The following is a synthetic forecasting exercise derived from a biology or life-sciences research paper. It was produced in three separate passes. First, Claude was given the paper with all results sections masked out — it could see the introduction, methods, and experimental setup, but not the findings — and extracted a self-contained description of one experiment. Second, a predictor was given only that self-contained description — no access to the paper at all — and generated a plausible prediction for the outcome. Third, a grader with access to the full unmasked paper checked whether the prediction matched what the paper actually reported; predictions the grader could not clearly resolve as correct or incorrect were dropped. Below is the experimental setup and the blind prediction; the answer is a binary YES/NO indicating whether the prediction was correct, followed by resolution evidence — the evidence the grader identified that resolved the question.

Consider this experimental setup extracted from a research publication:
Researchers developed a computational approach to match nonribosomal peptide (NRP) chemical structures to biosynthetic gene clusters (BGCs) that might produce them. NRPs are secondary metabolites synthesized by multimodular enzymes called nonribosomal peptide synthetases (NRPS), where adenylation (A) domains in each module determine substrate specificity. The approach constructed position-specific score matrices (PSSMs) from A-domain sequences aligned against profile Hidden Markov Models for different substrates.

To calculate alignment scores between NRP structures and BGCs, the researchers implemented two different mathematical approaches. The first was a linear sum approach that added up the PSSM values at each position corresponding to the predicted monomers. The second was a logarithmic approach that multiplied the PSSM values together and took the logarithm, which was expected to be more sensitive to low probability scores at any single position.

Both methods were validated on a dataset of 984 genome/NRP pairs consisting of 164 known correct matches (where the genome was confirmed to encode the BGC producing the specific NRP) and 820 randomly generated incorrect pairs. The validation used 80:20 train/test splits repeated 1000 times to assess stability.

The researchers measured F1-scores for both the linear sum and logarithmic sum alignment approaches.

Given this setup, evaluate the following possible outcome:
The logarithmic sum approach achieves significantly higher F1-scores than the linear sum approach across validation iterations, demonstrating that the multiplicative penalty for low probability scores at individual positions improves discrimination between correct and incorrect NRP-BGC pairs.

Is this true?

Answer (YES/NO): NO